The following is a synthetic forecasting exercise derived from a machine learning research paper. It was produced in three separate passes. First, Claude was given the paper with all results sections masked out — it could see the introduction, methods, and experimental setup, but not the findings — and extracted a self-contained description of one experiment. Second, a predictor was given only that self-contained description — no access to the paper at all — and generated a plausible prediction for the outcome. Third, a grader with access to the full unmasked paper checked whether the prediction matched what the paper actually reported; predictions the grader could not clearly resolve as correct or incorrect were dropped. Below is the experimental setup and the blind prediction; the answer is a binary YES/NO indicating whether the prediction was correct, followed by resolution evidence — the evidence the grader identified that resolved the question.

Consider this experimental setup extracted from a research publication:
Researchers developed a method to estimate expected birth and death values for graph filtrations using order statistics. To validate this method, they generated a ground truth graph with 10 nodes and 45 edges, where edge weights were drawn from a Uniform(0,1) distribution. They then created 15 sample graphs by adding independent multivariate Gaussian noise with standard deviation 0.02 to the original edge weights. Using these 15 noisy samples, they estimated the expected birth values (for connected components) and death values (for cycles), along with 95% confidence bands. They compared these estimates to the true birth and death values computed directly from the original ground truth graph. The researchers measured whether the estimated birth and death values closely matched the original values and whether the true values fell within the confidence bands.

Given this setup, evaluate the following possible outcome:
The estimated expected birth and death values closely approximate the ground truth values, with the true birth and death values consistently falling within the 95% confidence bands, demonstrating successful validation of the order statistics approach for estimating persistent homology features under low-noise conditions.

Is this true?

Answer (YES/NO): YES